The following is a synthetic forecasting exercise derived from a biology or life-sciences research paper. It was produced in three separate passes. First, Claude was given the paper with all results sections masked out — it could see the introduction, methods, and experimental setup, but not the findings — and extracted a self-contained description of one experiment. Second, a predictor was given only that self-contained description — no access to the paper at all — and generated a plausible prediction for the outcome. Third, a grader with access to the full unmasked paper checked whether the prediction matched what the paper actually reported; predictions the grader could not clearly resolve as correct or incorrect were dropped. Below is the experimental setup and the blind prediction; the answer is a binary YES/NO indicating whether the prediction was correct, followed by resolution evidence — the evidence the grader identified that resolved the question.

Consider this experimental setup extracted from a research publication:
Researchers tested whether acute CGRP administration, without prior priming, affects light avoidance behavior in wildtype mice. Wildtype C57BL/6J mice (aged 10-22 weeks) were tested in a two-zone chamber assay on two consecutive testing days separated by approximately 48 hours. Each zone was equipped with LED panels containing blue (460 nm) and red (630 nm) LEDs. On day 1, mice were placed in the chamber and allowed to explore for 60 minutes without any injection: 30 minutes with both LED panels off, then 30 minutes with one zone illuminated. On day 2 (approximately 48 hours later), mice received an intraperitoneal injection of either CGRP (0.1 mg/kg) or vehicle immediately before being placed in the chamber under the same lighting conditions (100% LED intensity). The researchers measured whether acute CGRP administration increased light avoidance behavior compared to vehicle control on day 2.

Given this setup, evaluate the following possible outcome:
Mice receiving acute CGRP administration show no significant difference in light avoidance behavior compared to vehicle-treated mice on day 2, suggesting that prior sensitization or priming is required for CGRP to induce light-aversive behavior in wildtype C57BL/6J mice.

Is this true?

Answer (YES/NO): YES